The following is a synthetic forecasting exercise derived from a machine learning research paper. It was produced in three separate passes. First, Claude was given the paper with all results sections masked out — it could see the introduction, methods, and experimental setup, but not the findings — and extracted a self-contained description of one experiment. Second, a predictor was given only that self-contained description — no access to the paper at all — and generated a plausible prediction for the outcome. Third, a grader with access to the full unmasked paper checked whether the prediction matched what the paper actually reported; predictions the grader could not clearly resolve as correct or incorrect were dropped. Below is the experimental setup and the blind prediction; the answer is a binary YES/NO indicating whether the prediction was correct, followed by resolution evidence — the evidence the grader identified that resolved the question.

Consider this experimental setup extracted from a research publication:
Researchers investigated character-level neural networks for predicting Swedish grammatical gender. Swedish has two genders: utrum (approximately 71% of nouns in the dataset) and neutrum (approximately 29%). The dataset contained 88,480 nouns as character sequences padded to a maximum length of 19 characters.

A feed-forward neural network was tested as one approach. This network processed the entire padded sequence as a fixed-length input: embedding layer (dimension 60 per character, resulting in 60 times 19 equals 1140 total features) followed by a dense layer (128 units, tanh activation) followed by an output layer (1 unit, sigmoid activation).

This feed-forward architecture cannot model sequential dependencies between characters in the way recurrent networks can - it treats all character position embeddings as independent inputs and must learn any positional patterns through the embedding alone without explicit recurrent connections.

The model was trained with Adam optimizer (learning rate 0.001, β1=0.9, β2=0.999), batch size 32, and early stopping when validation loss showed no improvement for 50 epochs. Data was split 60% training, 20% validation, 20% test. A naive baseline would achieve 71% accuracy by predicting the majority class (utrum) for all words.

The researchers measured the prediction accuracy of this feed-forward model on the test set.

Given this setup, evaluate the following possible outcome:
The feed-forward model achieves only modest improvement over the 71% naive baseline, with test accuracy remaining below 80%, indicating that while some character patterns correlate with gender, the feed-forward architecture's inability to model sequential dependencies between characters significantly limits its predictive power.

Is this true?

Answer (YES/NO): NO